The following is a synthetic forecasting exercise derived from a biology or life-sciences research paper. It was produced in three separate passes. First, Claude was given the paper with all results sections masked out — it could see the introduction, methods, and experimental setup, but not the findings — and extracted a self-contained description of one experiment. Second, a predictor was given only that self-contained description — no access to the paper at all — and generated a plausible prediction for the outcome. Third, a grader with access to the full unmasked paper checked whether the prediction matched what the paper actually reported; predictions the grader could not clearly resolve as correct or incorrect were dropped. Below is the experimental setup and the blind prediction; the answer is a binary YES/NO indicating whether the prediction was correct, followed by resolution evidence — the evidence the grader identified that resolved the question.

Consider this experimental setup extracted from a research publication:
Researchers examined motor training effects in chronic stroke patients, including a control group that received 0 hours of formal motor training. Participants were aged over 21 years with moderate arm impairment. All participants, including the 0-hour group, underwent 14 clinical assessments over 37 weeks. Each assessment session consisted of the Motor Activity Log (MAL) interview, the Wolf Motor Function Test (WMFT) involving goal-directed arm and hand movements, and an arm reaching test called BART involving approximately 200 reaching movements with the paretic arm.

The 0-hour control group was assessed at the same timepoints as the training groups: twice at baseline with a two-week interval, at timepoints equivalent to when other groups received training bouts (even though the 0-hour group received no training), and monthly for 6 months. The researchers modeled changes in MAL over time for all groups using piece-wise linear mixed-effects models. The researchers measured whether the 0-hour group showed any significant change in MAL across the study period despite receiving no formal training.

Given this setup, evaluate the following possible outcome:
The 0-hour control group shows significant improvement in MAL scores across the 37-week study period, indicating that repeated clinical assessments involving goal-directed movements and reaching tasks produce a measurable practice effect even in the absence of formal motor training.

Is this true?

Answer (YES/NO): YES